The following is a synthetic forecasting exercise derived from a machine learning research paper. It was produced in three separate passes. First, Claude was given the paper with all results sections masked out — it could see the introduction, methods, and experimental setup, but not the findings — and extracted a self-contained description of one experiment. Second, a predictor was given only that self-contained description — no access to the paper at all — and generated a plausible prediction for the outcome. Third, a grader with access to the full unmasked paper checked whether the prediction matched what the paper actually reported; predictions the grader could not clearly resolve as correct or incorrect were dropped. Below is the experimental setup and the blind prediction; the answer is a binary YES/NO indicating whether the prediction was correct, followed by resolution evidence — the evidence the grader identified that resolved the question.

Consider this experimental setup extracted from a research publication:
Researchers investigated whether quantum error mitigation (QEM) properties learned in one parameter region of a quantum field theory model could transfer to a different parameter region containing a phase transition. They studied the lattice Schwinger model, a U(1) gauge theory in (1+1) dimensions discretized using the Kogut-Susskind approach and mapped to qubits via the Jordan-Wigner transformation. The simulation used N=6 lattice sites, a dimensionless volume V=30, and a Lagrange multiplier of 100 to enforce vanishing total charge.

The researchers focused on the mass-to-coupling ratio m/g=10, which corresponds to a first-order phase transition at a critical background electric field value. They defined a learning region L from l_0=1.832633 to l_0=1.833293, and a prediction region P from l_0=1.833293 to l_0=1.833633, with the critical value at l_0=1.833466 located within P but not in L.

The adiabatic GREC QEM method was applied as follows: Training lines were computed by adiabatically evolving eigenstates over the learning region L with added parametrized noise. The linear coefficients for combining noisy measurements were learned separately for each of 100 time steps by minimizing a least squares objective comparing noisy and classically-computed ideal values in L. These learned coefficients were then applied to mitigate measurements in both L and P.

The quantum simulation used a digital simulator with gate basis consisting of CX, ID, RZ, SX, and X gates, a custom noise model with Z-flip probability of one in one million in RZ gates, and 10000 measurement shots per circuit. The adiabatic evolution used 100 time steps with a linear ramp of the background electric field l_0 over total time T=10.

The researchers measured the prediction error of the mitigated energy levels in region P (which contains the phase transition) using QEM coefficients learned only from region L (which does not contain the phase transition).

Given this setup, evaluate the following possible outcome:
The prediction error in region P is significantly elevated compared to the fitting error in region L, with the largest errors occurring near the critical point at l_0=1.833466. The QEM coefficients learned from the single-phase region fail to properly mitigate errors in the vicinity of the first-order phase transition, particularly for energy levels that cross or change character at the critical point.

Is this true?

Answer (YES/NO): NO